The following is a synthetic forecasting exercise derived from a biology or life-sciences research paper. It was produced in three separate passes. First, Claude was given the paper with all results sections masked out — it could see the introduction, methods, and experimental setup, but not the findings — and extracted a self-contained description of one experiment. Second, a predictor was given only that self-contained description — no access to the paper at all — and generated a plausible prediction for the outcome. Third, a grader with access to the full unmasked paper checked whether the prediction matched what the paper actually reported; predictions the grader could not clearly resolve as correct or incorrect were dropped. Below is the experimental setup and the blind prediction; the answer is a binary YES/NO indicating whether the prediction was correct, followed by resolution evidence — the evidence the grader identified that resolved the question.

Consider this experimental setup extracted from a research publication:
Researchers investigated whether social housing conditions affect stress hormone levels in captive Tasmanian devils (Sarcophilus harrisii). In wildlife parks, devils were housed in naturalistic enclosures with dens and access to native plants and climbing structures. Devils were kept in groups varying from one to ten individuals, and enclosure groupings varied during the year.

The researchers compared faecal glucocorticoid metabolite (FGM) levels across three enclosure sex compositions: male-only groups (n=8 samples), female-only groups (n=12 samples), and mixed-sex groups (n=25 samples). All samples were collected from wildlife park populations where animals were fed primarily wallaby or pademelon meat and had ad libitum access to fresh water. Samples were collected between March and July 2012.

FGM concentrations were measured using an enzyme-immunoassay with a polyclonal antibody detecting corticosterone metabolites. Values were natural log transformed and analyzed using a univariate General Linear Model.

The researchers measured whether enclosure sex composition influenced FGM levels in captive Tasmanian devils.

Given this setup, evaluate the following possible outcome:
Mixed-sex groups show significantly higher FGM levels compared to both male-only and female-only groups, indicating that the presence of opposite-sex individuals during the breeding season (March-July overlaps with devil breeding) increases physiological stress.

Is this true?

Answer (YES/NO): NO